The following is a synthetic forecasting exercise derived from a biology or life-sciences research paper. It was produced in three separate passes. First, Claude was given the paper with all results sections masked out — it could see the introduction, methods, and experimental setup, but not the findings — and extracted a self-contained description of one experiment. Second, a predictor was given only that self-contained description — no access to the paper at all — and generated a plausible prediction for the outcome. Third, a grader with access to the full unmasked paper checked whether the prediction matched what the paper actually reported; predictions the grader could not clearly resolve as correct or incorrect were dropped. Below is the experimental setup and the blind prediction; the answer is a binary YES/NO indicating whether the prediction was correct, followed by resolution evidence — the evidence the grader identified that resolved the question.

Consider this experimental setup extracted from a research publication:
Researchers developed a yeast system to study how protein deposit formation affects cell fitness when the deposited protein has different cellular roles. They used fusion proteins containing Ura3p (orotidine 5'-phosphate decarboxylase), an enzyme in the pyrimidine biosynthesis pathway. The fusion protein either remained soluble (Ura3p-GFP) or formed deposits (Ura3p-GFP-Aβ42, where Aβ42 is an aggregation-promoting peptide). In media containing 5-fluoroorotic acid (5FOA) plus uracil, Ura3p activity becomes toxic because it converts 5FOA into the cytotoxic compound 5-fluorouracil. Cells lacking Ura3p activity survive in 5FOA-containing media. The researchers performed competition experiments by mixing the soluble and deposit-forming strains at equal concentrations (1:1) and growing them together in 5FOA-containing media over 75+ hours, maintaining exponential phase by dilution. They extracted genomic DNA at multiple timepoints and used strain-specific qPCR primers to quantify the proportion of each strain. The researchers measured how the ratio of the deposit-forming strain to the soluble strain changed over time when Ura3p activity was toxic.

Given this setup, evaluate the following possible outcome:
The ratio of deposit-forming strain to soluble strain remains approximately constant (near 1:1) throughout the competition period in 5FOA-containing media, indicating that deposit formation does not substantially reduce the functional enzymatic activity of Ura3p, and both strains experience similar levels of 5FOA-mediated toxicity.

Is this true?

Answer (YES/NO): NO